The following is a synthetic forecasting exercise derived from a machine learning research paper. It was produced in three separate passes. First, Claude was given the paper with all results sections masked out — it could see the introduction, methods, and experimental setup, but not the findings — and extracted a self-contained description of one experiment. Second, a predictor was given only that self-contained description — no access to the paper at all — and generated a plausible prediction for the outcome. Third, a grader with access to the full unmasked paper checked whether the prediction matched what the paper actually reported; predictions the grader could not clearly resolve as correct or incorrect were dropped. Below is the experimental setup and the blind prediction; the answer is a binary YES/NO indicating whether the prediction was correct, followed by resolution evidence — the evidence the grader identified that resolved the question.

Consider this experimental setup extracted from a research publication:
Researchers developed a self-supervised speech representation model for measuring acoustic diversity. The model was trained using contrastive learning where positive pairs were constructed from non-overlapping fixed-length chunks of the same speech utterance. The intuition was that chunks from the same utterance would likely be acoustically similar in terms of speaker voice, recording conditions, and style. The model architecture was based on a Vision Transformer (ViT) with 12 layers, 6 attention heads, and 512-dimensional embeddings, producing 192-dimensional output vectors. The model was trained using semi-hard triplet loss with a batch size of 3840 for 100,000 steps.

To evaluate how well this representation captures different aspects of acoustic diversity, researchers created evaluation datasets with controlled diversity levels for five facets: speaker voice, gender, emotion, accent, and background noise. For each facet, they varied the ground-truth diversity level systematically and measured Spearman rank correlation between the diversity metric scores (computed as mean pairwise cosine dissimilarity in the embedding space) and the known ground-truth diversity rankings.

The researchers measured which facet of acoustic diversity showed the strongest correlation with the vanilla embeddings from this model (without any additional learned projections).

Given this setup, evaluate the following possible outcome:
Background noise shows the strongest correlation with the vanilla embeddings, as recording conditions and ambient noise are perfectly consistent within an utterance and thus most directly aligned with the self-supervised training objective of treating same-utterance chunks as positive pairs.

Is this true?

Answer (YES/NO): NO